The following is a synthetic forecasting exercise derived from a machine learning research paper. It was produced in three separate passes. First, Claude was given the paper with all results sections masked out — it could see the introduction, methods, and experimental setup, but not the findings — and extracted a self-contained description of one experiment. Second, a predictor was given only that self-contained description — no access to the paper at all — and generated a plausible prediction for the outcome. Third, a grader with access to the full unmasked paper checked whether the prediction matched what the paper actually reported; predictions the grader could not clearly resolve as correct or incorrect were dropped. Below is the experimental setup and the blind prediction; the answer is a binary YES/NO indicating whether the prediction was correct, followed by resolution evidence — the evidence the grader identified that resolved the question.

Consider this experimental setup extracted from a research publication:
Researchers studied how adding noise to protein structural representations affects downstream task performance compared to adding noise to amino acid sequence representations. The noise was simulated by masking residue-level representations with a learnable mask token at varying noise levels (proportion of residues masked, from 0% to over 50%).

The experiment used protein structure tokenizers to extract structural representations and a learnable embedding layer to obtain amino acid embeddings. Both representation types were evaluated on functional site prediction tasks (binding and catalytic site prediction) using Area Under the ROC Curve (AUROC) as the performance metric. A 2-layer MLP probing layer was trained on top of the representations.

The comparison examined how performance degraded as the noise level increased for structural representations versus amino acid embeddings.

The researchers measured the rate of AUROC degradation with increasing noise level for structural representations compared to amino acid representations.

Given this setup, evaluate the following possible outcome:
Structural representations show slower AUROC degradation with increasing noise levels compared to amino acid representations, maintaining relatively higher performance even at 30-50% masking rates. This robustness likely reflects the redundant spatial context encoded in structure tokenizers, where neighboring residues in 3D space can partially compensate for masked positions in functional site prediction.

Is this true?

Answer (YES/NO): NO